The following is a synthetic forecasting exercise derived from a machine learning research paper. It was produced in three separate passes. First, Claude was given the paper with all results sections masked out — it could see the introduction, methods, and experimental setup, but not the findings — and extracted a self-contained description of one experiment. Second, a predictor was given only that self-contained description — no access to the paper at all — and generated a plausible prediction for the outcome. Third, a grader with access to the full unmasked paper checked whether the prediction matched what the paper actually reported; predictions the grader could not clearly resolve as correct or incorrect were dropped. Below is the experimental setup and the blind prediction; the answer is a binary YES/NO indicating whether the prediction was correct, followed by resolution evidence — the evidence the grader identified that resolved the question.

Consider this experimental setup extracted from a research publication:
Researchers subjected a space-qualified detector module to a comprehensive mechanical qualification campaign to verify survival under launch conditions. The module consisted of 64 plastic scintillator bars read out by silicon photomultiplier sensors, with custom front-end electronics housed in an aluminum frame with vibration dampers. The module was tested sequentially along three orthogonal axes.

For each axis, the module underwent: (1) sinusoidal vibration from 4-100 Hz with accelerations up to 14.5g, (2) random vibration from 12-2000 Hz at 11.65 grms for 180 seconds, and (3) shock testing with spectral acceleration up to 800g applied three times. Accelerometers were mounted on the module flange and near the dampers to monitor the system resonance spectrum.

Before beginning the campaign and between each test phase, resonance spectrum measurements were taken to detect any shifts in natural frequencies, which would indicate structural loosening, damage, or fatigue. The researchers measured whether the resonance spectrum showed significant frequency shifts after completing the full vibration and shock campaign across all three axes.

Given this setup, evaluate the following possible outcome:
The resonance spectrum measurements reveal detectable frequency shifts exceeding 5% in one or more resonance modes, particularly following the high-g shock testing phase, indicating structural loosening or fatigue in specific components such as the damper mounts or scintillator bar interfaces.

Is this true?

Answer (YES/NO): NO